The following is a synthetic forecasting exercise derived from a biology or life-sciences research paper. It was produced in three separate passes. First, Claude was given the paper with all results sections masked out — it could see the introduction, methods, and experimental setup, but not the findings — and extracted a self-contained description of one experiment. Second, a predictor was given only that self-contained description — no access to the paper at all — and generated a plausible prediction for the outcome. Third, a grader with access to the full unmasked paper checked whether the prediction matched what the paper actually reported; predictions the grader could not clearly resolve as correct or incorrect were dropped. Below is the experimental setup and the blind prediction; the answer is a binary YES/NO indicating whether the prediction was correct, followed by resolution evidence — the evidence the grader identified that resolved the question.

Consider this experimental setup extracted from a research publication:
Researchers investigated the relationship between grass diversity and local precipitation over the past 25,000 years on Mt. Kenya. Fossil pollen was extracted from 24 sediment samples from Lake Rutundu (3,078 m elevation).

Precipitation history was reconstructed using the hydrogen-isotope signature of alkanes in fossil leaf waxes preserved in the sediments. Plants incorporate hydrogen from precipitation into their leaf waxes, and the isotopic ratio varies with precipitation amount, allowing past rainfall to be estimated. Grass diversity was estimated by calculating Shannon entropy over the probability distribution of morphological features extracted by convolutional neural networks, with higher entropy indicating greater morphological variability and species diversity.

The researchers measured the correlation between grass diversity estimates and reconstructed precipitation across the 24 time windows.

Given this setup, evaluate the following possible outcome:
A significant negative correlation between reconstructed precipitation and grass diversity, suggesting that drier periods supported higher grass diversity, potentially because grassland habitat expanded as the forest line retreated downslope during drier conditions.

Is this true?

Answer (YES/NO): NO